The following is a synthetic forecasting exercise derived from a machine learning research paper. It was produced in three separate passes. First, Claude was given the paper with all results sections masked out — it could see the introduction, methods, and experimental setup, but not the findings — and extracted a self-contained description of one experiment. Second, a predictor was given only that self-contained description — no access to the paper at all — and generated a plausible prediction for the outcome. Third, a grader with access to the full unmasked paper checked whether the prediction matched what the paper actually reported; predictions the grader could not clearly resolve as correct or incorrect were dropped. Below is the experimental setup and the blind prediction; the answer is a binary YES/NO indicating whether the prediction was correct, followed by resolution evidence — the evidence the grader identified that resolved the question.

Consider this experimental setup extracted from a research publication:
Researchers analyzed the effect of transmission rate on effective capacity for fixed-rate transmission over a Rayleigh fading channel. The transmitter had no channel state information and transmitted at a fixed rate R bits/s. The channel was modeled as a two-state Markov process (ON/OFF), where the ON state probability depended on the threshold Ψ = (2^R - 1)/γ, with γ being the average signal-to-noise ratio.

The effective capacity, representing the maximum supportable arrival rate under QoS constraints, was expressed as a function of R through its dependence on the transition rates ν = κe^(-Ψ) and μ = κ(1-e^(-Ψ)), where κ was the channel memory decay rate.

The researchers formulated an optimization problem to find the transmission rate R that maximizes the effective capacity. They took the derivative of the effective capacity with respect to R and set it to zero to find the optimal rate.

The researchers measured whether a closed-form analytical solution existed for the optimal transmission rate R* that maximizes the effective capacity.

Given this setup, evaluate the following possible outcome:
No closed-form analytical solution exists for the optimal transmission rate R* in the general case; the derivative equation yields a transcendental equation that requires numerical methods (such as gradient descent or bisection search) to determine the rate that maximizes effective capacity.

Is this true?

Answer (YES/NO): YES